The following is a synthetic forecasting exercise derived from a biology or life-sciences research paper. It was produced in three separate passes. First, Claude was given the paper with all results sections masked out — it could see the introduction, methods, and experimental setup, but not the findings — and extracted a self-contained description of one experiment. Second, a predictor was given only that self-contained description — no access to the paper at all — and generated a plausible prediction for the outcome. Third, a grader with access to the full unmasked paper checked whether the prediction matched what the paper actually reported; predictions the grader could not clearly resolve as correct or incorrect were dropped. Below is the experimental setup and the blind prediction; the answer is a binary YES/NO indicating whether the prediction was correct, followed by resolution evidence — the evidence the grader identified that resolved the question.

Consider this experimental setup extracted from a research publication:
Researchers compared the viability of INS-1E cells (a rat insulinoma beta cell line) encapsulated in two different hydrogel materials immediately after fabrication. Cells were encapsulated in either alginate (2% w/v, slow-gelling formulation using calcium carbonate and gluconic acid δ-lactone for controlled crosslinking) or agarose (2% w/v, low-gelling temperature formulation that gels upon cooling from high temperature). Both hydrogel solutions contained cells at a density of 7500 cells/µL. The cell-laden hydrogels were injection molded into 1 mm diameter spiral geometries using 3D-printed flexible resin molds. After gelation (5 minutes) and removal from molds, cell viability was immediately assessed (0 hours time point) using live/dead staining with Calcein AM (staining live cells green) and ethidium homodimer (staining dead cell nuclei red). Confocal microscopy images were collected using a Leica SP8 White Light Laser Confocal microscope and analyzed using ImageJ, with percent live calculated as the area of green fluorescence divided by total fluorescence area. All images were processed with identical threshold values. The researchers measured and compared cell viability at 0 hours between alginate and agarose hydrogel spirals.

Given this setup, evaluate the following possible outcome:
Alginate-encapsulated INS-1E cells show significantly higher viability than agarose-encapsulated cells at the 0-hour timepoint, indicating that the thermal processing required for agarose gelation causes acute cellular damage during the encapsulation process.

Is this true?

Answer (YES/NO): NO